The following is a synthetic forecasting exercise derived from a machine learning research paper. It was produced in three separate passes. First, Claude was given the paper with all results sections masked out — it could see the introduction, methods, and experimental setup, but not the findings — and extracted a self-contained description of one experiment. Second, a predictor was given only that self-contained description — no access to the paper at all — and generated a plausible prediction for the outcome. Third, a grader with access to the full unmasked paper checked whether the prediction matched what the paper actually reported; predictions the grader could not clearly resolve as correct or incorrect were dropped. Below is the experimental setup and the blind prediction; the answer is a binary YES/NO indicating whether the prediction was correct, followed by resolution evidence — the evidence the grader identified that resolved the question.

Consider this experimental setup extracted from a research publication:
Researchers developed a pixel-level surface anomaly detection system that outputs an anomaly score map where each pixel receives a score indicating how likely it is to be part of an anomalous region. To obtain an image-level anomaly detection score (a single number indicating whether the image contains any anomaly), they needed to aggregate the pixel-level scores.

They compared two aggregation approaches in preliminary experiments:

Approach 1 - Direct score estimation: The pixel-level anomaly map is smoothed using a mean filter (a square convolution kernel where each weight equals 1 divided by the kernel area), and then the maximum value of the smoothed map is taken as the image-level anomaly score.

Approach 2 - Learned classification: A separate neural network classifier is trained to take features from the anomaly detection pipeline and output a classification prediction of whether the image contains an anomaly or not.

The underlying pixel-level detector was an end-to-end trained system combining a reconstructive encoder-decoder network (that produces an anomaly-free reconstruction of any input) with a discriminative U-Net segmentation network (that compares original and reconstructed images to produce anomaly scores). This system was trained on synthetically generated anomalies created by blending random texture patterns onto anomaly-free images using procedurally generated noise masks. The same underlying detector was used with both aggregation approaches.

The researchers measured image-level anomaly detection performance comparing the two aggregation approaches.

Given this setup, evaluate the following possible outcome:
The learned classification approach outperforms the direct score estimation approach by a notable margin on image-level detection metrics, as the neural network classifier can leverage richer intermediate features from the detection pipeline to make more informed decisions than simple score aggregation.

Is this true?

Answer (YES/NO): NO